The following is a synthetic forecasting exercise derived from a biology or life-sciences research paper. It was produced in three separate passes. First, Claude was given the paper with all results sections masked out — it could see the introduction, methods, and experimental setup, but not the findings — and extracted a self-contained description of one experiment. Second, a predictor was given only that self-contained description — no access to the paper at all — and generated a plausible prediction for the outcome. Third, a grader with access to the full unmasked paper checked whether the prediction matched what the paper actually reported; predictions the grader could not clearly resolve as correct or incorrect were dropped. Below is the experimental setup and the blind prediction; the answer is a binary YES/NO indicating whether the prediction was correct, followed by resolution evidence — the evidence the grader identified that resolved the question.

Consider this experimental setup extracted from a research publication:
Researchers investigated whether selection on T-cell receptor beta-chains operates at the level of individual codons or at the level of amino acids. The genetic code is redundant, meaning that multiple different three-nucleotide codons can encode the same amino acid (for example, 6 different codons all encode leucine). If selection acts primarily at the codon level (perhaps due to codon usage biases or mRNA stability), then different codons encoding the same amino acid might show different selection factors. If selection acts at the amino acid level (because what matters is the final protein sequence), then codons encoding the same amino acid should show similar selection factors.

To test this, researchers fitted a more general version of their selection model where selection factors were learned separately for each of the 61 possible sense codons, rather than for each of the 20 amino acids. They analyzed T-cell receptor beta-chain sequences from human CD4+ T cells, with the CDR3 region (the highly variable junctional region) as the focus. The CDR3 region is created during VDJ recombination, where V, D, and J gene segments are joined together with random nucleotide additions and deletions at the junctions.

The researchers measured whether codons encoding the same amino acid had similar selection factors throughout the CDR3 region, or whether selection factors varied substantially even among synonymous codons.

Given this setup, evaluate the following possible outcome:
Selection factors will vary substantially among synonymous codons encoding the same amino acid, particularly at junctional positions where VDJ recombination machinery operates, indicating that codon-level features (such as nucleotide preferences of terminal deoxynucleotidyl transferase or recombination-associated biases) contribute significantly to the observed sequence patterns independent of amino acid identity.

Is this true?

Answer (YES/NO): NO